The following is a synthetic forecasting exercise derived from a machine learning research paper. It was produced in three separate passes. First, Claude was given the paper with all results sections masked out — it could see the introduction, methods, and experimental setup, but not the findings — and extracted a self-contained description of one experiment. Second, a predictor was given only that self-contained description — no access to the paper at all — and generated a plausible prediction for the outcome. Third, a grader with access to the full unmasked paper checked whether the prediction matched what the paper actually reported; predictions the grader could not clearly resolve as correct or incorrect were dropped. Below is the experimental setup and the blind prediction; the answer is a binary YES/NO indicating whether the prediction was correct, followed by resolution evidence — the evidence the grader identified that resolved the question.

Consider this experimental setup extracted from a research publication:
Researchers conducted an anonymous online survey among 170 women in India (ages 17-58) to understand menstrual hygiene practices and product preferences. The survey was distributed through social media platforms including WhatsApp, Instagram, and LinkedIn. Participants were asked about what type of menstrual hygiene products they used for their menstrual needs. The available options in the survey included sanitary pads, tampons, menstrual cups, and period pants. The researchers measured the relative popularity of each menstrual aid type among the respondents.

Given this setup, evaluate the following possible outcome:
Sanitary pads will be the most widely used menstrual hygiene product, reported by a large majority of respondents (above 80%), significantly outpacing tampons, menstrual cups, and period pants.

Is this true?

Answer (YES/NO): YES